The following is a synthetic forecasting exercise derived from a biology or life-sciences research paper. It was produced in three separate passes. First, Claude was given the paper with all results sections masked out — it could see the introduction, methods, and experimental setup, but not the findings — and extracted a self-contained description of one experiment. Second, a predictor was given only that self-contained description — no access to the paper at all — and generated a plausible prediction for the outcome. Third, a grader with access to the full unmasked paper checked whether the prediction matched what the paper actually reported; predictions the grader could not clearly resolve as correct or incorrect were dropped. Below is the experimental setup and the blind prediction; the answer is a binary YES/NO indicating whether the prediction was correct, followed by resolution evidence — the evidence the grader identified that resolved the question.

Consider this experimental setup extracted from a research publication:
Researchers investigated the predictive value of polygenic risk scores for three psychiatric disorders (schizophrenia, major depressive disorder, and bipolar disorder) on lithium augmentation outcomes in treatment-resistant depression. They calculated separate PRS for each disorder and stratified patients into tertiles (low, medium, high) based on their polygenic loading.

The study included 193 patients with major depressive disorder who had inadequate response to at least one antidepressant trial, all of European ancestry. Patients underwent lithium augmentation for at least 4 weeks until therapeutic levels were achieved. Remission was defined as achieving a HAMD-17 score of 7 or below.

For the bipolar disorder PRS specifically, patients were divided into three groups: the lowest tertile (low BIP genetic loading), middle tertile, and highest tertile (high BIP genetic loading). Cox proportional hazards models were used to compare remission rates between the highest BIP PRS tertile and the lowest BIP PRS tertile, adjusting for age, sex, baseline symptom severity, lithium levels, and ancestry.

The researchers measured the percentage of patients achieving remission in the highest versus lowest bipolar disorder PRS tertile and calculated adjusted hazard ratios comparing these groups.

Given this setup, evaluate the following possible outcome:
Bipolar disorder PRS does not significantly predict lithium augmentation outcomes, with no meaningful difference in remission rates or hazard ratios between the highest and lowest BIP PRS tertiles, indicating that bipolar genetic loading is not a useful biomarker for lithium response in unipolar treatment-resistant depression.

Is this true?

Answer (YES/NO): NO